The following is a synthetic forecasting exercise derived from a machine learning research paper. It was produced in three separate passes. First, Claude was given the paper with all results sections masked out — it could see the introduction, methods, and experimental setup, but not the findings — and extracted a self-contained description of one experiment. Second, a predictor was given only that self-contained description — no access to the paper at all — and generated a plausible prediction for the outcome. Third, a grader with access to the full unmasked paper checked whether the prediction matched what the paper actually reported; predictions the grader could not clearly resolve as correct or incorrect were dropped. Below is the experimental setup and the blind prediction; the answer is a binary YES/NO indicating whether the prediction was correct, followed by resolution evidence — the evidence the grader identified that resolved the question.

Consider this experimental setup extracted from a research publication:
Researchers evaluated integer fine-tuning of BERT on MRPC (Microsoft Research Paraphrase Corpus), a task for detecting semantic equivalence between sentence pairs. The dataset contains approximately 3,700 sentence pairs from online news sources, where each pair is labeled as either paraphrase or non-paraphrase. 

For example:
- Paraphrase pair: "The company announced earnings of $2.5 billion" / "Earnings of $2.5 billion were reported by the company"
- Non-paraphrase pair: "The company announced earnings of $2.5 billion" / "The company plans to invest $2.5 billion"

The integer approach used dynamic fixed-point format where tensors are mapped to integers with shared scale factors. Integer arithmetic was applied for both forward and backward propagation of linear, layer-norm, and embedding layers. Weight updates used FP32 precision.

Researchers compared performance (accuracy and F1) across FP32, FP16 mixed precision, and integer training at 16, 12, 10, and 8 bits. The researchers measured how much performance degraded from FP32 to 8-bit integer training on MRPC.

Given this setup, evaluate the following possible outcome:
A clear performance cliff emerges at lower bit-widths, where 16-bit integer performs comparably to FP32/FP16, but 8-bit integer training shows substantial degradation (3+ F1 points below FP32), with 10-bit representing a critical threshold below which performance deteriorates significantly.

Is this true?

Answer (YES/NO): YES